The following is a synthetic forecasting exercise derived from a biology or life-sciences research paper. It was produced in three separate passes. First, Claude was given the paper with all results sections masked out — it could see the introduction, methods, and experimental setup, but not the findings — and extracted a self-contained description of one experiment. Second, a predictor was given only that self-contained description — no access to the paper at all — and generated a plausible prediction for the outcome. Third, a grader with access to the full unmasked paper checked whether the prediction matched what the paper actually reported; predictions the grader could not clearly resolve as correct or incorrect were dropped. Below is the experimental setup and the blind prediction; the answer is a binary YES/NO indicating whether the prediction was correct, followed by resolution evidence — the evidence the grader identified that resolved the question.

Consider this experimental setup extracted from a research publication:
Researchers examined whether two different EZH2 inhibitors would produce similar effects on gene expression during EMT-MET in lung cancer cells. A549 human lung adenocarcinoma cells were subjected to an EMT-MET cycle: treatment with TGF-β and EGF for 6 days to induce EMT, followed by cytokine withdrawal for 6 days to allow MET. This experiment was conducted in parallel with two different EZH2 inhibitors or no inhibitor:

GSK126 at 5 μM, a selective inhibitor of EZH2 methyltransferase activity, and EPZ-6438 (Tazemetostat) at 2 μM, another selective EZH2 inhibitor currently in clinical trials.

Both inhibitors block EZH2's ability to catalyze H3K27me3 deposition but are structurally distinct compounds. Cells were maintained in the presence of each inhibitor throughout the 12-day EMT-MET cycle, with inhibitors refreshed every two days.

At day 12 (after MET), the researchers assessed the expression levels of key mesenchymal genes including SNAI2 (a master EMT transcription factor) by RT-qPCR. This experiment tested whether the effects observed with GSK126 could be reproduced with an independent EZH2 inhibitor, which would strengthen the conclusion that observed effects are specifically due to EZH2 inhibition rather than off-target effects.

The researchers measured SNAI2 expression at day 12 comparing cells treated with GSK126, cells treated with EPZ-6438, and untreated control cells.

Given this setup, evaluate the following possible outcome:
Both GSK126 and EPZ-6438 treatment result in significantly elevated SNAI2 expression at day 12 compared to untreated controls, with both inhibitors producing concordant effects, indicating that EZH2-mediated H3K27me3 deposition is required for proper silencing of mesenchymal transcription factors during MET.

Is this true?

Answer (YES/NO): YES